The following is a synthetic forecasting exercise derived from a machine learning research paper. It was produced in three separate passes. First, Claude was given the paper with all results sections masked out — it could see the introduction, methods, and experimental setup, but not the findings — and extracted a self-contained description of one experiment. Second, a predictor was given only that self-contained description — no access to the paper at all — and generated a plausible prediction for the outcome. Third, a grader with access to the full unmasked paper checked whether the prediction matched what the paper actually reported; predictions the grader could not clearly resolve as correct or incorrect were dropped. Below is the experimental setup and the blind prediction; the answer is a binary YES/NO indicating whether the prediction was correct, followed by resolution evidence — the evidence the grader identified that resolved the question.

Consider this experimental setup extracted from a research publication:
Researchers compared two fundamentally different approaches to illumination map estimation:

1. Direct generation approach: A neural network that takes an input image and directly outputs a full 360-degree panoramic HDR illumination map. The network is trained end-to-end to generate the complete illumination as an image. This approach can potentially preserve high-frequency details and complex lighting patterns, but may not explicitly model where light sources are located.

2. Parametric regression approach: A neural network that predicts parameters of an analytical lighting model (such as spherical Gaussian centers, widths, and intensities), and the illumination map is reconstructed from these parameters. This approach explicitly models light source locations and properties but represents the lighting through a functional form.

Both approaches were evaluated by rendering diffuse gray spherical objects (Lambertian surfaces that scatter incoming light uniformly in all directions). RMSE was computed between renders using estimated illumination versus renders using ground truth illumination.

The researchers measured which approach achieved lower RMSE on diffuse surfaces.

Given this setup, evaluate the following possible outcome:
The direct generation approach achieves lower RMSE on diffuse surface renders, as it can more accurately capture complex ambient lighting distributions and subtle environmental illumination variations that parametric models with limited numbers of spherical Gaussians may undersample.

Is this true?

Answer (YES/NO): NO